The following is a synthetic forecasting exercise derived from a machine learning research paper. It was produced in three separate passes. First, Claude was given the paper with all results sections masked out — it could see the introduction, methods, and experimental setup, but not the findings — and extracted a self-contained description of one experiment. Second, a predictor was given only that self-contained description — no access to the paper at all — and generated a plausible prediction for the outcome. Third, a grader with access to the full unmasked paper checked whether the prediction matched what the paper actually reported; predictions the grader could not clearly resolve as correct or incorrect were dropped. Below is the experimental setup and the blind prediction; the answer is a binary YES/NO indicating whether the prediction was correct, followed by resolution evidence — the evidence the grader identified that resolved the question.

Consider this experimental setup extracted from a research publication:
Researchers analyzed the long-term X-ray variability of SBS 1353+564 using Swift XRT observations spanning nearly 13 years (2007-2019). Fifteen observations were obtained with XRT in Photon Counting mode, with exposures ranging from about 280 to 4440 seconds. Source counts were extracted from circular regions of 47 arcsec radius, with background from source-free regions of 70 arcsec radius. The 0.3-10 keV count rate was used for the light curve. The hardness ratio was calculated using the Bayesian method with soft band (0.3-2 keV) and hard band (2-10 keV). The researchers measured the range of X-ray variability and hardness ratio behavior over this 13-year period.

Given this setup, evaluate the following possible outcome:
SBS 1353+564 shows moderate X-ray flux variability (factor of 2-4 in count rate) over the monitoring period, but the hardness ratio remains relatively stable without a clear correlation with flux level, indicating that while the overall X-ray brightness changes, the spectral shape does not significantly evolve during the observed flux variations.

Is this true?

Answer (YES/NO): YES